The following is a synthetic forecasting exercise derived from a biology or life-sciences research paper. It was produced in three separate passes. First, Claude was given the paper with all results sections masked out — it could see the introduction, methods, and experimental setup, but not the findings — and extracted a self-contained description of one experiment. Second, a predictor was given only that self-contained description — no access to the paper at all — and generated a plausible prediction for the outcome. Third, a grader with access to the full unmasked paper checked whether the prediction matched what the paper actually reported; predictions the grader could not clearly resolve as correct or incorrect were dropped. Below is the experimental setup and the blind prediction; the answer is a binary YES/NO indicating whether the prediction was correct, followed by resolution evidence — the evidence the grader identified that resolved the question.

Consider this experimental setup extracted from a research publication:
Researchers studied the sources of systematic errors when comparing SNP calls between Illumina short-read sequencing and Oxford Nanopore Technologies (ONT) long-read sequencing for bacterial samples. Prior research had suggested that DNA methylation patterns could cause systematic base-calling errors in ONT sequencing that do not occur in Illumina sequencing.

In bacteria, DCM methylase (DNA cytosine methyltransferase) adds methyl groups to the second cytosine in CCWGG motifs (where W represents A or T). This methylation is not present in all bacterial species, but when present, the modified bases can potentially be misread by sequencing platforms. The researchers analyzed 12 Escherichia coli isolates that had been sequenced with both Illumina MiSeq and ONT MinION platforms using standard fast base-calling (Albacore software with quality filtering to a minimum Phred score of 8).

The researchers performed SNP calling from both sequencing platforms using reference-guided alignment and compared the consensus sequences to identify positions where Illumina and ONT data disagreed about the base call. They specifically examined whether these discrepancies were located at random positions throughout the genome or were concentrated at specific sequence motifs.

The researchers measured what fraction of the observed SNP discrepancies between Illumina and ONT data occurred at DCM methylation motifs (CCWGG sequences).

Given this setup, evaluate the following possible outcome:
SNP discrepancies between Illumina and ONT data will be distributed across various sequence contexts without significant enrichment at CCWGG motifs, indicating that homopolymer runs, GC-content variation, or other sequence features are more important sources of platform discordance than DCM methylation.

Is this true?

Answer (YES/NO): NO